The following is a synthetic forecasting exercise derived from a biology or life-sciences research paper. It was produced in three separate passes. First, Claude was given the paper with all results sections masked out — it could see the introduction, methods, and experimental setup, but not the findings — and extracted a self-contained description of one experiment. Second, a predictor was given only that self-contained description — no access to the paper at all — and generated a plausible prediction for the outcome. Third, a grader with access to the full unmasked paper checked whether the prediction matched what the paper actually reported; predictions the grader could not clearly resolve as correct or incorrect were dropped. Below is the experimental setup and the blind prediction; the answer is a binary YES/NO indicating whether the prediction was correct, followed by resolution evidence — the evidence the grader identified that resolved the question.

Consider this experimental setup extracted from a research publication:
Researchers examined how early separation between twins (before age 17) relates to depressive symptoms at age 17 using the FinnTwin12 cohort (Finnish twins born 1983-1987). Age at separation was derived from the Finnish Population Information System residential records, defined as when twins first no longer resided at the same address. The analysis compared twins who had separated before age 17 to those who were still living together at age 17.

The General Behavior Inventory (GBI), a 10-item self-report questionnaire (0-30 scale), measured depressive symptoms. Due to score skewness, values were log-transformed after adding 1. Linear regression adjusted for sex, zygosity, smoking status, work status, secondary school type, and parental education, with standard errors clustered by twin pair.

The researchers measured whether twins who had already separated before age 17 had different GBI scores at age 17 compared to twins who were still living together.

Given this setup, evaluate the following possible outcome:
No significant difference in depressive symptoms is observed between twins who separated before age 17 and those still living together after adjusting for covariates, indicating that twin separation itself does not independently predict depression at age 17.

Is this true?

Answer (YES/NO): NO